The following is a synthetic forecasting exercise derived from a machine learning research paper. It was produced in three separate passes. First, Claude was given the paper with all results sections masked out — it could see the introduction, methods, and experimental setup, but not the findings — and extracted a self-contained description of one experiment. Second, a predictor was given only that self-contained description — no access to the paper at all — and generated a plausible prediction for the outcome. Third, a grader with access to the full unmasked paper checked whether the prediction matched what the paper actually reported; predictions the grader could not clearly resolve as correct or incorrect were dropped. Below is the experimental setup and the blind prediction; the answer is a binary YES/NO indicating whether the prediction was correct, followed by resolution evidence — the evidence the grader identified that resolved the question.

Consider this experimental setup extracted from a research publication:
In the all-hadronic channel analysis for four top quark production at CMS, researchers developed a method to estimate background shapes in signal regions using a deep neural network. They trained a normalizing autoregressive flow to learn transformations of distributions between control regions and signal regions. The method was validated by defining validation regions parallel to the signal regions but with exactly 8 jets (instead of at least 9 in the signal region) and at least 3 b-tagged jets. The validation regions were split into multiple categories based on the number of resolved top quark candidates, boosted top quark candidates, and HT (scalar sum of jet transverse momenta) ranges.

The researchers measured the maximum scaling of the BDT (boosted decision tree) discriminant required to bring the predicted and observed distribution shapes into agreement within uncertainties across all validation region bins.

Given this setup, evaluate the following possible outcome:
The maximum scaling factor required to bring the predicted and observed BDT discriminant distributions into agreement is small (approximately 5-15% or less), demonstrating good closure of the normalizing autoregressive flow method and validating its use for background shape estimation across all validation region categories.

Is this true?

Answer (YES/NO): NO